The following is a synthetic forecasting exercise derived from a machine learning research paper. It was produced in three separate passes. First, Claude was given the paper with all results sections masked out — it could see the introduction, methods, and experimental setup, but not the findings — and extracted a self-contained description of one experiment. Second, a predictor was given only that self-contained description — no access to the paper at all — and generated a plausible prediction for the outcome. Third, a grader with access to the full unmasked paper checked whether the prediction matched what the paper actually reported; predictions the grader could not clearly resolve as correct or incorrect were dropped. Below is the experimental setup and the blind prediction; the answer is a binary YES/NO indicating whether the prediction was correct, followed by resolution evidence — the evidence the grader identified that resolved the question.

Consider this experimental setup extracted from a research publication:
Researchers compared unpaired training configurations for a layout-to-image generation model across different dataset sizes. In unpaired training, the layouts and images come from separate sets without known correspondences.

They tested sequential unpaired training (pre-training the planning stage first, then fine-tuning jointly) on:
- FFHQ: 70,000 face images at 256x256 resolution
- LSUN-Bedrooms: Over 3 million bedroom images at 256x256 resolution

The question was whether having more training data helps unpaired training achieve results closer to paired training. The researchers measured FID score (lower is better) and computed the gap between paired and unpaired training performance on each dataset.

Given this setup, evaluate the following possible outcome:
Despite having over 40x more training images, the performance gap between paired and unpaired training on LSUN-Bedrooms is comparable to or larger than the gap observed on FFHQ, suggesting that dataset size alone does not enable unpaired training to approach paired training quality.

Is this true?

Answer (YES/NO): YES